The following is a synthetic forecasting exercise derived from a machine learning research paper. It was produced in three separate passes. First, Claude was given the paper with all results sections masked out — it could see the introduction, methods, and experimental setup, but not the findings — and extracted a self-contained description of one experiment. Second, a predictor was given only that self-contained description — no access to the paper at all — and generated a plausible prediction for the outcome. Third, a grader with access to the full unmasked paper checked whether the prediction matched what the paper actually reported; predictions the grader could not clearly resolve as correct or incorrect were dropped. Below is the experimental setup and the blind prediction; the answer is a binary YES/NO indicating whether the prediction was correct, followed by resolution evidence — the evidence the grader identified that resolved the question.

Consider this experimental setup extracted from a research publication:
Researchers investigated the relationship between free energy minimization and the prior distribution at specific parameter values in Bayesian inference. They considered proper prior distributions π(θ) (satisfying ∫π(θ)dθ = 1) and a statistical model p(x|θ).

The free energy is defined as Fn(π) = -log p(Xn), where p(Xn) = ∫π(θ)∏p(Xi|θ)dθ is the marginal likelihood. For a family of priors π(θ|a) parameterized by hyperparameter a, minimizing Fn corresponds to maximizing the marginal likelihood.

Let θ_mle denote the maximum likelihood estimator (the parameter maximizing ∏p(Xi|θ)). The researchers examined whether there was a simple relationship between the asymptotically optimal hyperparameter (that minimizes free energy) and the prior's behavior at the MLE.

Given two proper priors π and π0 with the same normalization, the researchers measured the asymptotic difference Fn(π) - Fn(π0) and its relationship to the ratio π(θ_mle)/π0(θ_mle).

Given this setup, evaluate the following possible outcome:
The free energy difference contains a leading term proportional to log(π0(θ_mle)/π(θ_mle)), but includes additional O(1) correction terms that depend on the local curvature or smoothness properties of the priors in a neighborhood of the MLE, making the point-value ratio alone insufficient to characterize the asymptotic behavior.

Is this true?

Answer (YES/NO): NO